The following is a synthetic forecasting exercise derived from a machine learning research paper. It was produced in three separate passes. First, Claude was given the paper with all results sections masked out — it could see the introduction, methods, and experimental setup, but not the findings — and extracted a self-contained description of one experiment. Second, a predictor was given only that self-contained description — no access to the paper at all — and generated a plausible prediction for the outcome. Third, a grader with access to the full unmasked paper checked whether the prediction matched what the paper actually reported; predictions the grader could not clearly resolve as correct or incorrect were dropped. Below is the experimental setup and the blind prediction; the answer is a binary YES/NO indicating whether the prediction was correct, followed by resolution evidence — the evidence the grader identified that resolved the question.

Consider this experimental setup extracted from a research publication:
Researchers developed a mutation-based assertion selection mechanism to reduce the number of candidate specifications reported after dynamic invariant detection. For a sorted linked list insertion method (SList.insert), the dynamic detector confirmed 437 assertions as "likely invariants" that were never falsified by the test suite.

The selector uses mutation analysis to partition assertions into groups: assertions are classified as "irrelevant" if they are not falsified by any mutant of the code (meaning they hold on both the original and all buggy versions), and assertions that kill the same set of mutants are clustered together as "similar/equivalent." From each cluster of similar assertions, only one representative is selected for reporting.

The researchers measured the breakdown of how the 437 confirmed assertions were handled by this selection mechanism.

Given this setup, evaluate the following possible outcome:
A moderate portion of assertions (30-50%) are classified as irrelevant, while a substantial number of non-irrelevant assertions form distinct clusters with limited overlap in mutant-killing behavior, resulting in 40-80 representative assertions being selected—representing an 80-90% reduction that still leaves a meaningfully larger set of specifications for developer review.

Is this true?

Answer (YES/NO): NO